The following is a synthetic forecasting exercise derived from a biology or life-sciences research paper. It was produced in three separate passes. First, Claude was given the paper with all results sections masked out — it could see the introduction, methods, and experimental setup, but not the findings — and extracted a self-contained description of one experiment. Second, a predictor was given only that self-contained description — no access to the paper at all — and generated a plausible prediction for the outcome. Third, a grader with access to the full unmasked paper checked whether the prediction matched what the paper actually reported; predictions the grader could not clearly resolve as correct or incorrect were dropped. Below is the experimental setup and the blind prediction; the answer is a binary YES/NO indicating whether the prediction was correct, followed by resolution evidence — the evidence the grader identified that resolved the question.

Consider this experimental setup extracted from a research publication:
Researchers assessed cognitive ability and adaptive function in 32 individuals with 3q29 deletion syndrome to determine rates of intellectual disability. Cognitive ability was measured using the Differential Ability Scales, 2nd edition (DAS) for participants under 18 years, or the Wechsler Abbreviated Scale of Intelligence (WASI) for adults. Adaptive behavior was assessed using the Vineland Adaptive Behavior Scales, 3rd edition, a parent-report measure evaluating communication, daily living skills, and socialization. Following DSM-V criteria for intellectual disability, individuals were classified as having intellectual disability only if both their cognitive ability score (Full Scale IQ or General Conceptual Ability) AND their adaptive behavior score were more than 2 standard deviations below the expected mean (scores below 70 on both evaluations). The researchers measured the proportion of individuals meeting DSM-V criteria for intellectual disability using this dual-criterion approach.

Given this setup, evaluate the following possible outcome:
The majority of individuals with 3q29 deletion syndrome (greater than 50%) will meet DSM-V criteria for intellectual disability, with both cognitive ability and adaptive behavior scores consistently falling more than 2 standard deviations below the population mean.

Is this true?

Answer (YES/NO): NO